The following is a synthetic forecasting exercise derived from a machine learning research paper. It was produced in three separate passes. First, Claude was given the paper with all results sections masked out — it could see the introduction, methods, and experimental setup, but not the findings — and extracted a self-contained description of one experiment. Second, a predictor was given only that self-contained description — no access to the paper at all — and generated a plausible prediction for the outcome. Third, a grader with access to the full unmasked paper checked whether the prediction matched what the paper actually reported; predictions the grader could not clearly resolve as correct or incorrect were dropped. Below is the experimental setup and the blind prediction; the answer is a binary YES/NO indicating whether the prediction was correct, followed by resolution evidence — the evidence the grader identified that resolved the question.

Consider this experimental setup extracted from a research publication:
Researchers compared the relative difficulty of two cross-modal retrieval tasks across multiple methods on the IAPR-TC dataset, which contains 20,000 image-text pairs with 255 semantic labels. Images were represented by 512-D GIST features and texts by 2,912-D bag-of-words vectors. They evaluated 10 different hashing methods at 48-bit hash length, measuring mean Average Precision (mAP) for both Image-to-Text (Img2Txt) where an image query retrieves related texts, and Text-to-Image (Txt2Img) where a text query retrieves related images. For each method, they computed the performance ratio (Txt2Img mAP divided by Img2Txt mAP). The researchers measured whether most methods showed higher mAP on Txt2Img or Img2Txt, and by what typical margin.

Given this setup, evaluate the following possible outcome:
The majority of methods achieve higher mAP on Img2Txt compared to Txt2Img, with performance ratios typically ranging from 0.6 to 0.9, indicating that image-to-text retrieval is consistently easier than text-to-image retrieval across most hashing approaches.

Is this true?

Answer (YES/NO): NO